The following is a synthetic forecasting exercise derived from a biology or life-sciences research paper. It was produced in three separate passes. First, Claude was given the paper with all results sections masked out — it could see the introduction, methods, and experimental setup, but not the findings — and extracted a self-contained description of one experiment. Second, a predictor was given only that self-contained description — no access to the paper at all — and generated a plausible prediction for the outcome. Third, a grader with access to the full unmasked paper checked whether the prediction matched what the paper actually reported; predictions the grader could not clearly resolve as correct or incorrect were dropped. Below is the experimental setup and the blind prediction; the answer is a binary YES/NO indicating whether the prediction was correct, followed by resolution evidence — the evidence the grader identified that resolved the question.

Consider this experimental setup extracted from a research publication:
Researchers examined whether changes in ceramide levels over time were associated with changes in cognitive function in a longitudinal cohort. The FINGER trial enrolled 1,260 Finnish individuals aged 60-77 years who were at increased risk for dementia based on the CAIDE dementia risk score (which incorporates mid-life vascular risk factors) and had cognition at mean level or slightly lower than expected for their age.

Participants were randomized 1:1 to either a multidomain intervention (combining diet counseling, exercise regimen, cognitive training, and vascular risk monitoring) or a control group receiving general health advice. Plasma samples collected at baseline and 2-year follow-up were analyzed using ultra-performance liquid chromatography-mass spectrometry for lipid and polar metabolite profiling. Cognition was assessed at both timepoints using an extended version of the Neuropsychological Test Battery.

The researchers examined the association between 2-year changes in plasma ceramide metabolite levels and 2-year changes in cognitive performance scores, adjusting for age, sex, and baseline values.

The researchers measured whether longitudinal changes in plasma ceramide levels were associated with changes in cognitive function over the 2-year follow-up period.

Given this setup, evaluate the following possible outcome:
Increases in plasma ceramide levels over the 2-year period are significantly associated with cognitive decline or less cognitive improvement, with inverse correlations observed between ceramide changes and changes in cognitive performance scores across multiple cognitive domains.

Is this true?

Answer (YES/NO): NO